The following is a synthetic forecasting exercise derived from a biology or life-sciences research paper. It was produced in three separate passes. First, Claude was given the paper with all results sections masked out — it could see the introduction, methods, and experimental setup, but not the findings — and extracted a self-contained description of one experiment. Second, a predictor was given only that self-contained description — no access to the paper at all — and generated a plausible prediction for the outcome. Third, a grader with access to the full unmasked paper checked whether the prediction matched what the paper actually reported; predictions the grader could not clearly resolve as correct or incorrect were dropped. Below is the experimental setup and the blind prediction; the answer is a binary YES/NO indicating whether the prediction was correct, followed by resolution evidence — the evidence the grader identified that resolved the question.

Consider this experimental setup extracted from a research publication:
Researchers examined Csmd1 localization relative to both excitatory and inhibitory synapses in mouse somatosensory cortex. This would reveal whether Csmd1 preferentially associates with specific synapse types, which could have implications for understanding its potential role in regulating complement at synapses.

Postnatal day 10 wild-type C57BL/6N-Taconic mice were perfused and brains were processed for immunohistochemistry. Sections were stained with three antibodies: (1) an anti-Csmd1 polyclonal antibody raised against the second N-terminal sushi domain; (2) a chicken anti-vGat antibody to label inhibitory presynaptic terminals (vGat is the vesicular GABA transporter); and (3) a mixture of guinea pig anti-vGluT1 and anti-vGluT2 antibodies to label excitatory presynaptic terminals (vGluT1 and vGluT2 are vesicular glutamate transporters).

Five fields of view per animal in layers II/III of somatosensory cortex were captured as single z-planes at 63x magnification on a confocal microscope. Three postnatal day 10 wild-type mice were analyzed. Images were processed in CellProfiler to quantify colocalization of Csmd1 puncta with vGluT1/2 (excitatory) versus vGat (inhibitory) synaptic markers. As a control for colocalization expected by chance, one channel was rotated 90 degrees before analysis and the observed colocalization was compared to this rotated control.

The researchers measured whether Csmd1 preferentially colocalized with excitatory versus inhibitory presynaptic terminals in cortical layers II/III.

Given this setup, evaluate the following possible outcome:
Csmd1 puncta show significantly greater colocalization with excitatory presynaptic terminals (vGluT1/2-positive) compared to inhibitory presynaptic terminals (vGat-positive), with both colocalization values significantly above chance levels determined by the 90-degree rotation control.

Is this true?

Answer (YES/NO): NO